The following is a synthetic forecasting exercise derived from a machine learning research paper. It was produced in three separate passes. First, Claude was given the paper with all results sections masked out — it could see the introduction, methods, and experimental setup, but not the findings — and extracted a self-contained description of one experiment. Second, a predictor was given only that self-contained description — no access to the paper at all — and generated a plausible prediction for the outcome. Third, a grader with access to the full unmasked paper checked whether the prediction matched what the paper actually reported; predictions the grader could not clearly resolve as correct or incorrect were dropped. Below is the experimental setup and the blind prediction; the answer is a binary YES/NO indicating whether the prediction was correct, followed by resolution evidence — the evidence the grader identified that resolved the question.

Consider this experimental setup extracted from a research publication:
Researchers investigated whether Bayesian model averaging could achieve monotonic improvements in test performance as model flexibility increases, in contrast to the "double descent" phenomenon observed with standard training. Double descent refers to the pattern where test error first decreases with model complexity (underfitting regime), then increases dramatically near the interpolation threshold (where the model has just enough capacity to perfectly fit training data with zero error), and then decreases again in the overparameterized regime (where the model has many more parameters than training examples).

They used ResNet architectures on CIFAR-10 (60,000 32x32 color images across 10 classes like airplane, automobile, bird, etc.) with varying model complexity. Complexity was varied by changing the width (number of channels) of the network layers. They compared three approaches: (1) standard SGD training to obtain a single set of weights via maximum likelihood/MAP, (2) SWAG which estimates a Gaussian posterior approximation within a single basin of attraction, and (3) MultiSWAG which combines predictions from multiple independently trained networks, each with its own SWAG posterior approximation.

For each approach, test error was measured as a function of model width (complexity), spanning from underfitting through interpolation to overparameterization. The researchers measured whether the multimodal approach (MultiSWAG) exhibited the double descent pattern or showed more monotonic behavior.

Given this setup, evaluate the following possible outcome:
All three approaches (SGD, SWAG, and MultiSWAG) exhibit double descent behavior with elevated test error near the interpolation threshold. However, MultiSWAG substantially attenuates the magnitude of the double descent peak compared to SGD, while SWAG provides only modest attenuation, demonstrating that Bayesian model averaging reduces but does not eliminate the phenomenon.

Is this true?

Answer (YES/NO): NO